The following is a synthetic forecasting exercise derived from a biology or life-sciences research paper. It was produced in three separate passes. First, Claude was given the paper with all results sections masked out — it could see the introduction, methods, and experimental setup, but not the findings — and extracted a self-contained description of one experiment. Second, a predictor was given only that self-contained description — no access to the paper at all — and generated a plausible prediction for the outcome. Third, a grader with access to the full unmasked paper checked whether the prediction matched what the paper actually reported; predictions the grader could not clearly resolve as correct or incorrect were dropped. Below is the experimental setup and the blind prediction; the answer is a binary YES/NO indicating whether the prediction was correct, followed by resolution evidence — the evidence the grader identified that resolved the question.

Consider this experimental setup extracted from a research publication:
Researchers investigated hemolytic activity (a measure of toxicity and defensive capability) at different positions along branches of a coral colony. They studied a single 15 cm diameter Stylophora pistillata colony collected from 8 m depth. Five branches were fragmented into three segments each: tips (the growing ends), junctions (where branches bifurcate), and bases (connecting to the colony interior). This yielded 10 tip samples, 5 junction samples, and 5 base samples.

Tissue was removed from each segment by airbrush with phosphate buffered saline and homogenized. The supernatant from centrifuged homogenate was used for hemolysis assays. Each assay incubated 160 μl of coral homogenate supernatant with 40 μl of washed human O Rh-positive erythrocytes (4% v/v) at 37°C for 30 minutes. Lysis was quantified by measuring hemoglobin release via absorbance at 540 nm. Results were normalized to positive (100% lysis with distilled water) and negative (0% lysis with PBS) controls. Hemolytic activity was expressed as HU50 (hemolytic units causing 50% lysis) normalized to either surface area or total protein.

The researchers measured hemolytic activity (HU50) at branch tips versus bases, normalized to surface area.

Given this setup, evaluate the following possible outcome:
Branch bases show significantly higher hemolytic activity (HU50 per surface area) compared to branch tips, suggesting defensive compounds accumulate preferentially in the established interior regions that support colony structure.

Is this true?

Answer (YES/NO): NO